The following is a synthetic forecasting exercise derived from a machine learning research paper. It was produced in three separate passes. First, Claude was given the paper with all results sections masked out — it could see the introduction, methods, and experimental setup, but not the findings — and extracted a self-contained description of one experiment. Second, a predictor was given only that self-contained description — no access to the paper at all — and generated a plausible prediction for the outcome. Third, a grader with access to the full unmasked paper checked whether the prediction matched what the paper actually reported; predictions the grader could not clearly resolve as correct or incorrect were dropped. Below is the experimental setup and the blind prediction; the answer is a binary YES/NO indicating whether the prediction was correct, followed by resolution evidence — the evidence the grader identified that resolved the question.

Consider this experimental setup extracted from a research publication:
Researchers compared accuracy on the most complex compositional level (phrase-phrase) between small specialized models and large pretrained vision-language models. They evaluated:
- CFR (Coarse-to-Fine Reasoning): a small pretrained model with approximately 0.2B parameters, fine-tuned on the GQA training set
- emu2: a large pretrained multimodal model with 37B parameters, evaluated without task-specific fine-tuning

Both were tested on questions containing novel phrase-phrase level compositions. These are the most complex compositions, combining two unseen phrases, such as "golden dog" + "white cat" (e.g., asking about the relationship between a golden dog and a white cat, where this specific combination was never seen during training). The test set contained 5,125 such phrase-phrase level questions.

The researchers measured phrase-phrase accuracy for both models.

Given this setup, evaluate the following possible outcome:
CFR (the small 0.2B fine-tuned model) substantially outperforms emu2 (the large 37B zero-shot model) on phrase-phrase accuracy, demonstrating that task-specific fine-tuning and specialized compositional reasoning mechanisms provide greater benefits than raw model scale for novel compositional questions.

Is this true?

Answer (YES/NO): YES